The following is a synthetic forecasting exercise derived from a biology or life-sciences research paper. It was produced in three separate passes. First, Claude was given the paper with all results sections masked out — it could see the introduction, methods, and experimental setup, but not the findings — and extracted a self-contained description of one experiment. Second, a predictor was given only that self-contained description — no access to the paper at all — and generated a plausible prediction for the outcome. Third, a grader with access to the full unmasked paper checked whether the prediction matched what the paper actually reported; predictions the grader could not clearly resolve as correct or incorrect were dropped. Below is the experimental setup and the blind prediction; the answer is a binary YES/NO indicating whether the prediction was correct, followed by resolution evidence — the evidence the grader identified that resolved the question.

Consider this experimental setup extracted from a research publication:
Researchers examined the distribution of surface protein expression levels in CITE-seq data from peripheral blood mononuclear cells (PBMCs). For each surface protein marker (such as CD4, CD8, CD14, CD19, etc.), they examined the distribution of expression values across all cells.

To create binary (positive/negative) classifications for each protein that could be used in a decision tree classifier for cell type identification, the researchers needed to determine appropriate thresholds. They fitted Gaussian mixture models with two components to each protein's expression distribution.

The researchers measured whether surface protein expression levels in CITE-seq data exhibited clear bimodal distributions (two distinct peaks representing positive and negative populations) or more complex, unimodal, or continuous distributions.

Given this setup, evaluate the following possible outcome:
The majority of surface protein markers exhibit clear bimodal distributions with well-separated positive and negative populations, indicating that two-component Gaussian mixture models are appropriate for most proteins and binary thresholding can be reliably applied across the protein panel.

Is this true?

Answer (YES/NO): YES